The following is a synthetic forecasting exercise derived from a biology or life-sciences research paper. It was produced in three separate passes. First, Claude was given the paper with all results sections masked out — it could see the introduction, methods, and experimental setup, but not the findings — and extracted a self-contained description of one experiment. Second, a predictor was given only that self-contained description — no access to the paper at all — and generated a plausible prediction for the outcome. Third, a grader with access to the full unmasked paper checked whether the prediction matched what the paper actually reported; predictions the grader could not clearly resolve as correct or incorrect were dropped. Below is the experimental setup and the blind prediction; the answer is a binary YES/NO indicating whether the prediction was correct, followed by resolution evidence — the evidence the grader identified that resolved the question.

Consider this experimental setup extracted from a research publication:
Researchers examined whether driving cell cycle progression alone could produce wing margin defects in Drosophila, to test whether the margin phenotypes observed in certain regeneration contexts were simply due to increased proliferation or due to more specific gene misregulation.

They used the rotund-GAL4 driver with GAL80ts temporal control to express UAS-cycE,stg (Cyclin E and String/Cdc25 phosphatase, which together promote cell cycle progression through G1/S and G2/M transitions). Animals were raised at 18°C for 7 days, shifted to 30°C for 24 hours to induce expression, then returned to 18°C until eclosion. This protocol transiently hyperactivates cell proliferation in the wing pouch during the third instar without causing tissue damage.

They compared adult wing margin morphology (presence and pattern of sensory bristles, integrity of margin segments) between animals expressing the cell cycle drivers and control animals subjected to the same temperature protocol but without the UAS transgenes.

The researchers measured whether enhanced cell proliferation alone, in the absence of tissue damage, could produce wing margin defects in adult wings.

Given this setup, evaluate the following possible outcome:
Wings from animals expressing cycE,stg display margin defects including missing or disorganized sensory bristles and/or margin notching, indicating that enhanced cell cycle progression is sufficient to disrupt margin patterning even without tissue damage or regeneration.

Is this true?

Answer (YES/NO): NO